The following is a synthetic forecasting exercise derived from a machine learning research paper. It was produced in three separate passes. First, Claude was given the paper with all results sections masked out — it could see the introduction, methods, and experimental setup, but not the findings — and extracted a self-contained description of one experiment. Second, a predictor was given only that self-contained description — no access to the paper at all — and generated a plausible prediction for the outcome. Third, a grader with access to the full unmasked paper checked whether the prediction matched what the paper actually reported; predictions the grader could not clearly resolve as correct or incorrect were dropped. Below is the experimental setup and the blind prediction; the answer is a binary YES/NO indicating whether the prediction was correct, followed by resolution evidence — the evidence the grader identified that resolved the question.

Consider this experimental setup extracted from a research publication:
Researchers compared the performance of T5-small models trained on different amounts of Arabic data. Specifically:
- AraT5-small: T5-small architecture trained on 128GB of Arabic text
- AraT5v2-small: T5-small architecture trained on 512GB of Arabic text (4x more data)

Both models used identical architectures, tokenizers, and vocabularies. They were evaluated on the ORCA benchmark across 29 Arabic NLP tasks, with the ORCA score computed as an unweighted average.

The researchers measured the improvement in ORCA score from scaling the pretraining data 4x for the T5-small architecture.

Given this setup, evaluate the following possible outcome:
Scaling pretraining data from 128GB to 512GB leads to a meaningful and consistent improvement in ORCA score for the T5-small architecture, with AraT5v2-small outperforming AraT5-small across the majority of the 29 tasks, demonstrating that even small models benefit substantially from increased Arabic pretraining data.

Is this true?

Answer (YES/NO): NO